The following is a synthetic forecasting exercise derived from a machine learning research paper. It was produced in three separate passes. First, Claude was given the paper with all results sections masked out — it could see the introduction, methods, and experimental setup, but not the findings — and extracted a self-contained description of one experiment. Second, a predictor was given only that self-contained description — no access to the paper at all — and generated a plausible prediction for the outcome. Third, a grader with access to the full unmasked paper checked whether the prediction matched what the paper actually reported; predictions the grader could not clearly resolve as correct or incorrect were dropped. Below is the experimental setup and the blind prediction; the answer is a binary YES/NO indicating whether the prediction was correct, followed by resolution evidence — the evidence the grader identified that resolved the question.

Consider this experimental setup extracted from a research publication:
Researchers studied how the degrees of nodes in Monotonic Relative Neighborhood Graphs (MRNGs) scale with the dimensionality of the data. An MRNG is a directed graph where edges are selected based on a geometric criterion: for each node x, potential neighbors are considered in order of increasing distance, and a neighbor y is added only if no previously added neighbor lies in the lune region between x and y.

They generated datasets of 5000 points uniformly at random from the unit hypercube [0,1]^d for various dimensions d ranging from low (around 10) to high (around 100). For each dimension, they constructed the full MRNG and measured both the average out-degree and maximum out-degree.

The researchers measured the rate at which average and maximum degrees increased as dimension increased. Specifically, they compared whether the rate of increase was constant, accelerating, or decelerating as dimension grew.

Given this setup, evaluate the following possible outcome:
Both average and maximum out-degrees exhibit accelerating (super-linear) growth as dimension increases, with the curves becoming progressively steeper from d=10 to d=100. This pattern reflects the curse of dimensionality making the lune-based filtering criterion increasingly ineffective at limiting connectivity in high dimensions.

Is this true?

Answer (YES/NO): NO